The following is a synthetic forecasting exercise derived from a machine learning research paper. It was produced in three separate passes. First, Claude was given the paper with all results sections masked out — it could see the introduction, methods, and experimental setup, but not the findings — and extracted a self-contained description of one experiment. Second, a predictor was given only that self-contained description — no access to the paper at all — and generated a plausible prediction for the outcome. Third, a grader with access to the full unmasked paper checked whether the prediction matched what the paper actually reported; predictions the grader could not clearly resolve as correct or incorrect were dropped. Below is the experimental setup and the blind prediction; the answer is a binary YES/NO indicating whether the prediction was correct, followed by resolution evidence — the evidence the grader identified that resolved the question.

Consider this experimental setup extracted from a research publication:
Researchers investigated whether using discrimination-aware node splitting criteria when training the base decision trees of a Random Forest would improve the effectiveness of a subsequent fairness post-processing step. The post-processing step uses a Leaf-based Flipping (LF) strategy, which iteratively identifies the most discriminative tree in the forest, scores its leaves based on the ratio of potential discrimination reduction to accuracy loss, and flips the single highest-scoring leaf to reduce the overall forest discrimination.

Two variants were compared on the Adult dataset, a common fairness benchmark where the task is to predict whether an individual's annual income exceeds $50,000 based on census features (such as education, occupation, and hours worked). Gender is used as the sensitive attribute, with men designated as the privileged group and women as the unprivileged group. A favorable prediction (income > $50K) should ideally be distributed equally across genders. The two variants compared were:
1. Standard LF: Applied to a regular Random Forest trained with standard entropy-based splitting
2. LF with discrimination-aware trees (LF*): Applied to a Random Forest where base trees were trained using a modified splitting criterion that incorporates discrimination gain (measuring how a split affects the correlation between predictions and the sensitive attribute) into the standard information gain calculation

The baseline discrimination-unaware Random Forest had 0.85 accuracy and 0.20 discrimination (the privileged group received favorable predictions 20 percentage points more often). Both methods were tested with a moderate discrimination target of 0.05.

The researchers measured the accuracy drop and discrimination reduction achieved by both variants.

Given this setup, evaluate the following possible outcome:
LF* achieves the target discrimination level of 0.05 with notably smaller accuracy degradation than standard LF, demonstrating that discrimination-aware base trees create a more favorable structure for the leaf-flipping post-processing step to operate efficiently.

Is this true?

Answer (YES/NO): NO